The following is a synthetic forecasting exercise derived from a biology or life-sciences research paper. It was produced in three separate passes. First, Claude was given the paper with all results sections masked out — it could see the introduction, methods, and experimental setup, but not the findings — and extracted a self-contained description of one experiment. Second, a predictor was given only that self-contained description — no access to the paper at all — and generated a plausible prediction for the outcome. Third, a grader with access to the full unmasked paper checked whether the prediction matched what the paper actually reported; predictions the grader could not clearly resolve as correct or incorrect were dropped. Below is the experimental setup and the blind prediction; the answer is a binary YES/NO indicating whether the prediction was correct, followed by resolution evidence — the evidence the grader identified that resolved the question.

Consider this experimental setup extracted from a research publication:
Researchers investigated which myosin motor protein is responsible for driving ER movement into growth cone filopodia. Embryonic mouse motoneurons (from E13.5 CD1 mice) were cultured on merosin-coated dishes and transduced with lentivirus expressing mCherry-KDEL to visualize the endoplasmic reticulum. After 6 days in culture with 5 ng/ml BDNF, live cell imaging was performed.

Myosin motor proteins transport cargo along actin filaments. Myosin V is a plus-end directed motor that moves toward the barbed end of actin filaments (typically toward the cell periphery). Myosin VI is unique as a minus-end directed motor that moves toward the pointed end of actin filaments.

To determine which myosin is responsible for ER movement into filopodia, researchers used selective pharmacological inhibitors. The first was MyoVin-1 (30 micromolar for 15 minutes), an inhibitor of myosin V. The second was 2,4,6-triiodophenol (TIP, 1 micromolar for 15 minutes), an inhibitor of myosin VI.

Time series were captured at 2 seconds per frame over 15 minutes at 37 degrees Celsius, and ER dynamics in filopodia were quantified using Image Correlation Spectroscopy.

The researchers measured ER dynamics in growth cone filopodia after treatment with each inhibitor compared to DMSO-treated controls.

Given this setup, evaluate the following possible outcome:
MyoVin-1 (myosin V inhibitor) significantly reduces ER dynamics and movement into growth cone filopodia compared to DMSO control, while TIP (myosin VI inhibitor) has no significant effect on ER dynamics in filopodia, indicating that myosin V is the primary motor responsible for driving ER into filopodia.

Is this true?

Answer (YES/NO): NO